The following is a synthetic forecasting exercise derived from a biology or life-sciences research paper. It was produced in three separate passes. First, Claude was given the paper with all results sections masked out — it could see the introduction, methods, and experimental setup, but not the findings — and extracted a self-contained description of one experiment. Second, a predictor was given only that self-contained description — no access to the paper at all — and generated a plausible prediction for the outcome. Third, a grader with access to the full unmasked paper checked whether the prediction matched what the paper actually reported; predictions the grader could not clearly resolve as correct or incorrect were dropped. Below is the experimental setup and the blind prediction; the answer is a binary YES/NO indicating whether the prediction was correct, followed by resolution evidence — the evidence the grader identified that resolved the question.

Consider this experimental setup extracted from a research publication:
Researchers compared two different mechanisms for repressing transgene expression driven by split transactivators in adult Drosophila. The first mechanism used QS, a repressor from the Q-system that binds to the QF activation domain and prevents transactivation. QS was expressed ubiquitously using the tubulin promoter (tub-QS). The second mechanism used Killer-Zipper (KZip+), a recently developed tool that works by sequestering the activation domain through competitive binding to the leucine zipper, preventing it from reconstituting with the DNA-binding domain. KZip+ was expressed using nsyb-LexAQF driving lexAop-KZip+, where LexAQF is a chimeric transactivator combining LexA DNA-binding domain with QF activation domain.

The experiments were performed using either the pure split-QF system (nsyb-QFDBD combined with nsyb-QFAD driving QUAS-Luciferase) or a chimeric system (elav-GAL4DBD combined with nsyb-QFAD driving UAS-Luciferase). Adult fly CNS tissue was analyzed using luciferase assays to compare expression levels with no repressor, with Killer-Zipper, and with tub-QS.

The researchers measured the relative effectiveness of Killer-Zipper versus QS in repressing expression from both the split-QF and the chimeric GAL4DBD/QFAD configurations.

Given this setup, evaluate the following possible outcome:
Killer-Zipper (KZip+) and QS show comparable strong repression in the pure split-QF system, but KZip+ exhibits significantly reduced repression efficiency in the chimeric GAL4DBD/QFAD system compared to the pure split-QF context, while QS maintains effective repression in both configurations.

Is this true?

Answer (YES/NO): NO